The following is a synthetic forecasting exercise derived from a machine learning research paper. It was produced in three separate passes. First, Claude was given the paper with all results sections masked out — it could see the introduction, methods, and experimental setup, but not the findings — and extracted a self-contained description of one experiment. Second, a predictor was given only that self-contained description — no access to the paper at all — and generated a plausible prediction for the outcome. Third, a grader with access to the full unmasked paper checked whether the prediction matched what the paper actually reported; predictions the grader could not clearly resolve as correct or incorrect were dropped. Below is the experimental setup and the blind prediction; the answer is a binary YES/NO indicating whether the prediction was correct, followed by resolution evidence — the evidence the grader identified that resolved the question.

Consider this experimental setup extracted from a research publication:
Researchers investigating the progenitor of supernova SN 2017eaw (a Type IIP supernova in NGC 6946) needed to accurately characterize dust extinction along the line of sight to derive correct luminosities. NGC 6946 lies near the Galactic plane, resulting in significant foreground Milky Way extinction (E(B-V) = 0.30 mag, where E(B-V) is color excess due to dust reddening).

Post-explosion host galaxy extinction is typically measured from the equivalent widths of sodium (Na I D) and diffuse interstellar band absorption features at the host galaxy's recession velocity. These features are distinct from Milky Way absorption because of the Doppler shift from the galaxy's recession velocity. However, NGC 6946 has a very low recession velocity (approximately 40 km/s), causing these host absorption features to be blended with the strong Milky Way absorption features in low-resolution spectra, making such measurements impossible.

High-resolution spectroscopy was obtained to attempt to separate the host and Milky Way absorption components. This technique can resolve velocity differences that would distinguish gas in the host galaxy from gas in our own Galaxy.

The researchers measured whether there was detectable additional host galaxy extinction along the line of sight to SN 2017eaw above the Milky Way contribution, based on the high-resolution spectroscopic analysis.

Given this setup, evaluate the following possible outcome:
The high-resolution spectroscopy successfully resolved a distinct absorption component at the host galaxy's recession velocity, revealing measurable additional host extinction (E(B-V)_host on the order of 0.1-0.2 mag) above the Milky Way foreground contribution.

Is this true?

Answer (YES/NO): NO